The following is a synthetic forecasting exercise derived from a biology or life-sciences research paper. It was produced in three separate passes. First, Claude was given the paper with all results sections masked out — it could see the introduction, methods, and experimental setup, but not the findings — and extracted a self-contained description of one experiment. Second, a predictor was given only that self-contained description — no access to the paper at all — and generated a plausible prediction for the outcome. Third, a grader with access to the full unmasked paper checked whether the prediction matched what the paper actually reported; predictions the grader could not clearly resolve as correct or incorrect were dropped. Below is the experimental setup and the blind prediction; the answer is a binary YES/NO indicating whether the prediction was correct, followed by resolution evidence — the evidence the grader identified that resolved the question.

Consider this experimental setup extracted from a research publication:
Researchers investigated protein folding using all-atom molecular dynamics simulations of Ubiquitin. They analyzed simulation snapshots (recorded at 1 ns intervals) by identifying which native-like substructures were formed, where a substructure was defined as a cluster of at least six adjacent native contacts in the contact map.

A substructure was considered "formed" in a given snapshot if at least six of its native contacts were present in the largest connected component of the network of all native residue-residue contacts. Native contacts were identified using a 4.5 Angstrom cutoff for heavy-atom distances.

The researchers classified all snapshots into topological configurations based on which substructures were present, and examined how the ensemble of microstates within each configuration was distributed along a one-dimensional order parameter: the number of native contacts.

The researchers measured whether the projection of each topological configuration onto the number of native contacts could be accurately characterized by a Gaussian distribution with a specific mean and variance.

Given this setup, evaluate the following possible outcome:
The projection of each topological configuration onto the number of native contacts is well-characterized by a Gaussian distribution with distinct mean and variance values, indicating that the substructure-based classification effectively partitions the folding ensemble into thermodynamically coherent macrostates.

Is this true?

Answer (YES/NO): YES